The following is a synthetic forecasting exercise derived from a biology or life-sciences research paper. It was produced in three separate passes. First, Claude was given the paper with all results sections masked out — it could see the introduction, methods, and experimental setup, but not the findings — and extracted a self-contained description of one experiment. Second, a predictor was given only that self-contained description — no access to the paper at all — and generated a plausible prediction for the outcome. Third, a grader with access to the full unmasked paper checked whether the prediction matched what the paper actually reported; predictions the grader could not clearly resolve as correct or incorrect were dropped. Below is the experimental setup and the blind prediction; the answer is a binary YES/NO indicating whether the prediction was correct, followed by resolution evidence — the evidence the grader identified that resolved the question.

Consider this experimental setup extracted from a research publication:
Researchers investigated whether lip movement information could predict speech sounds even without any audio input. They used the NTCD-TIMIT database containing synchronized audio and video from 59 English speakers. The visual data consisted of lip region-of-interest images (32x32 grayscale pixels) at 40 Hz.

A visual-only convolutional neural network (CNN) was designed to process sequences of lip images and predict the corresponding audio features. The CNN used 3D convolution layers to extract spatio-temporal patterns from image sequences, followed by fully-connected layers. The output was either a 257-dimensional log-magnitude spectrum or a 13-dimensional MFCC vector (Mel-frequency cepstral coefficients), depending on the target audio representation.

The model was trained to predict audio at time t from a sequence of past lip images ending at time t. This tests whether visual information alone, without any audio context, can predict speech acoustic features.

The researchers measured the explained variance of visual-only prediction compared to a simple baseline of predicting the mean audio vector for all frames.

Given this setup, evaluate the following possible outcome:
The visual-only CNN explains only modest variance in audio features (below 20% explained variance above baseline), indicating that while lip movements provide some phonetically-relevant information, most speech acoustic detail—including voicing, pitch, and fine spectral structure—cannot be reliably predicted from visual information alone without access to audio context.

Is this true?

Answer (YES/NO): NO